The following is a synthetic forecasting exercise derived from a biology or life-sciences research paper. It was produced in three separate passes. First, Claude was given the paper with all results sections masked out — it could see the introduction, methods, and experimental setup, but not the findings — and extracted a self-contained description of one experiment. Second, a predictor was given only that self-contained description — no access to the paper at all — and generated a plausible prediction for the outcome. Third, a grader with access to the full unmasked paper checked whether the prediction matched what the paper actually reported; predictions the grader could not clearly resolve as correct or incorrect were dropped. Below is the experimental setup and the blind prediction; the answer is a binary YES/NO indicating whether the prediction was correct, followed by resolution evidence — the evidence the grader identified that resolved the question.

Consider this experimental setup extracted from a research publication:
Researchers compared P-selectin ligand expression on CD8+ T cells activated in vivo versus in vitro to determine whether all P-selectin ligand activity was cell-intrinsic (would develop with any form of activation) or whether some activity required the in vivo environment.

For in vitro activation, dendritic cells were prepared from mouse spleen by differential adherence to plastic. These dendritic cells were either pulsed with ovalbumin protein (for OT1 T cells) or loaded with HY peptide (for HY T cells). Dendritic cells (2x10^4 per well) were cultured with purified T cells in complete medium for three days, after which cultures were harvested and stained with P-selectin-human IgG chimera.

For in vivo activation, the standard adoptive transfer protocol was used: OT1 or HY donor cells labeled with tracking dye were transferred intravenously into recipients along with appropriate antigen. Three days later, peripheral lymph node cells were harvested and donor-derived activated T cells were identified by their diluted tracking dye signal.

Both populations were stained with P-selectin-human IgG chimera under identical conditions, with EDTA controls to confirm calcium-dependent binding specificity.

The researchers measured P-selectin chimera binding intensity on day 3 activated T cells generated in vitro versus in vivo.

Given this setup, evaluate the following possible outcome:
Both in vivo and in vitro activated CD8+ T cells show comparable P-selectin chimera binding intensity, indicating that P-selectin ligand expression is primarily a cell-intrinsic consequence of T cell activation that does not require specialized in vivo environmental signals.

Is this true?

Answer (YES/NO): NO